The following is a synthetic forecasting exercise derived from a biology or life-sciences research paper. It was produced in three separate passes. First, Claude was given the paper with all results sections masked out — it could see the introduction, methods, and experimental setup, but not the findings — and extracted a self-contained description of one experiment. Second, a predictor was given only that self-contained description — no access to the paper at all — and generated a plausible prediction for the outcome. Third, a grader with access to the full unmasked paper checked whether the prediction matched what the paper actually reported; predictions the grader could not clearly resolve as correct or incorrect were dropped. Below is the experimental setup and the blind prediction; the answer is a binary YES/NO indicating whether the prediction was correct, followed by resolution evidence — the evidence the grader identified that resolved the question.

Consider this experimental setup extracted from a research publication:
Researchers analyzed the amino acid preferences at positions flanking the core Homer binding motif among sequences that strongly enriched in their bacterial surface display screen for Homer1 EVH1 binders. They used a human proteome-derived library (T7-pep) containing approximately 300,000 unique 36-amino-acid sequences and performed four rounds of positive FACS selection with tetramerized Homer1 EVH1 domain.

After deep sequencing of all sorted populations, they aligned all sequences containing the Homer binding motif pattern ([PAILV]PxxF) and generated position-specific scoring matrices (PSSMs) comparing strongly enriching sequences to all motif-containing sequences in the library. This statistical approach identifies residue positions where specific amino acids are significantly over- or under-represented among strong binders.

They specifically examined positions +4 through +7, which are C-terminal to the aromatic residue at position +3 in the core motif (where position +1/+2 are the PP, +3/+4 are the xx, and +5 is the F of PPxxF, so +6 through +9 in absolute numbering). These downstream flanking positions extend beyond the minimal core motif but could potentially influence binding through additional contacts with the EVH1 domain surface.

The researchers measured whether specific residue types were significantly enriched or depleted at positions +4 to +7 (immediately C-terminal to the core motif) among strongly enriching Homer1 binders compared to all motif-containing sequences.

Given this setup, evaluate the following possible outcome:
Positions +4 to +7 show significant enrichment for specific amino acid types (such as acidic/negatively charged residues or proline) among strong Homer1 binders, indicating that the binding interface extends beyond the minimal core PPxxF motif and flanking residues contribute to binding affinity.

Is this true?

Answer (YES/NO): NO